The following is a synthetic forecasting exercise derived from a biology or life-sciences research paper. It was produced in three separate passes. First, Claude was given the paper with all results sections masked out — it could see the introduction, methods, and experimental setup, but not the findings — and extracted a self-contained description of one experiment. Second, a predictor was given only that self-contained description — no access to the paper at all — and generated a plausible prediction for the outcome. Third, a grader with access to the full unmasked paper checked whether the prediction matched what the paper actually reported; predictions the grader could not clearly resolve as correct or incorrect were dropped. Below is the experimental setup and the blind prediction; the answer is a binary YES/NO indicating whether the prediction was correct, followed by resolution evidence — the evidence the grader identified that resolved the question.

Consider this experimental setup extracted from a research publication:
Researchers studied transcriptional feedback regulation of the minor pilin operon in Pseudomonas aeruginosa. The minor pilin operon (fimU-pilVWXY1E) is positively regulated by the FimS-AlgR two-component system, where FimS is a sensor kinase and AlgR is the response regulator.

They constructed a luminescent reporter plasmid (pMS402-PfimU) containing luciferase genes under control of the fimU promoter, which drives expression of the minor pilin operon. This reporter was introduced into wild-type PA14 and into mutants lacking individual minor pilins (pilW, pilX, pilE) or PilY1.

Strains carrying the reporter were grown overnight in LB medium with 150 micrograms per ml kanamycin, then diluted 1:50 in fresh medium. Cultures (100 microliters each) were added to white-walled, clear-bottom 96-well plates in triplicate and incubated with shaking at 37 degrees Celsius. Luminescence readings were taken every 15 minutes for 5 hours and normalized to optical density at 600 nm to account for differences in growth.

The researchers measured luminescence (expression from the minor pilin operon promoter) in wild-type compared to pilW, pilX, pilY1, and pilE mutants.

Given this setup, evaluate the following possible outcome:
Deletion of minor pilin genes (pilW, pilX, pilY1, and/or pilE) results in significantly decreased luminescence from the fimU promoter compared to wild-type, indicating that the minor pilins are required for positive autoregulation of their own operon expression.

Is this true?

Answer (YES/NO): NO